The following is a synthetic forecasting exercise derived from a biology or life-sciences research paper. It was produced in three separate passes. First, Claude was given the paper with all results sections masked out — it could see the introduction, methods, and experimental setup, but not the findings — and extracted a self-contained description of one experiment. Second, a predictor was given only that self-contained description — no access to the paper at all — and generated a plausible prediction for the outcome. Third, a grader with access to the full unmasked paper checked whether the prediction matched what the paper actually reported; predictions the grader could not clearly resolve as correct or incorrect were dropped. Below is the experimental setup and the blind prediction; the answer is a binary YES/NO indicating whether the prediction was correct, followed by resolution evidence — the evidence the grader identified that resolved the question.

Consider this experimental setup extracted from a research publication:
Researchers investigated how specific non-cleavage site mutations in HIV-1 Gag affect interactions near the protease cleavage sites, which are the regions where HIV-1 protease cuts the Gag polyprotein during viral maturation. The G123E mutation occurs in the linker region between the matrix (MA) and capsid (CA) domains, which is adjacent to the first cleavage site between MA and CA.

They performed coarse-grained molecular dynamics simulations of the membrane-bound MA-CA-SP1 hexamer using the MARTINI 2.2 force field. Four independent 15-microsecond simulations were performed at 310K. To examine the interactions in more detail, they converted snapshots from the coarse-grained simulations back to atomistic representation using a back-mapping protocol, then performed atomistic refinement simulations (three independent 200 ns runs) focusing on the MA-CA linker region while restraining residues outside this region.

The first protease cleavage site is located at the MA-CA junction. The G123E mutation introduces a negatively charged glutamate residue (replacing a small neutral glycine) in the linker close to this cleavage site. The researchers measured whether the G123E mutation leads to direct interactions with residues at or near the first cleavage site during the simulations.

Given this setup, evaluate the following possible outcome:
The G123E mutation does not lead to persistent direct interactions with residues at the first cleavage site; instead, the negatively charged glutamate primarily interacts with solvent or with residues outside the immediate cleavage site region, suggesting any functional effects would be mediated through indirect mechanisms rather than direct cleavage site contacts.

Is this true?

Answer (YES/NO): NO